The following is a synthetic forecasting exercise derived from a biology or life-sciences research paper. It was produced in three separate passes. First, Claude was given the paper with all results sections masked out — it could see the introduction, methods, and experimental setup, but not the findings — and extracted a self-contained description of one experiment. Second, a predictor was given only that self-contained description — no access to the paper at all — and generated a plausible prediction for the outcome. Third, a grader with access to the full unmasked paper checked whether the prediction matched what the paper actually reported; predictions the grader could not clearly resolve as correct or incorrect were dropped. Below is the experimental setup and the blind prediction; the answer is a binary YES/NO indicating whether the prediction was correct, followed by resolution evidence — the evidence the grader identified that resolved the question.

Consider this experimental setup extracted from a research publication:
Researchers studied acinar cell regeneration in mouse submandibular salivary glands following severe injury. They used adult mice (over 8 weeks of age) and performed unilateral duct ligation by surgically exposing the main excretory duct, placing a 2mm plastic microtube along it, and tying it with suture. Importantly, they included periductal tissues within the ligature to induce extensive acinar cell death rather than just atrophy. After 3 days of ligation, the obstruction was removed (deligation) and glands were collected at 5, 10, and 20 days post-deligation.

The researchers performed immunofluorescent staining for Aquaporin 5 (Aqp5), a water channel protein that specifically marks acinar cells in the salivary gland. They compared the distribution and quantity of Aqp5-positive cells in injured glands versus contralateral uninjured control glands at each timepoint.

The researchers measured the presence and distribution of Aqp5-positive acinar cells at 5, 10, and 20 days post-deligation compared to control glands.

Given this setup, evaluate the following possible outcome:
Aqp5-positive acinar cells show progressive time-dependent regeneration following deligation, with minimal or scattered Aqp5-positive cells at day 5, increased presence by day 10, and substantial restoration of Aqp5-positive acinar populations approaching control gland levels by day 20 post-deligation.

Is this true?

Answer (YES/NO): YES